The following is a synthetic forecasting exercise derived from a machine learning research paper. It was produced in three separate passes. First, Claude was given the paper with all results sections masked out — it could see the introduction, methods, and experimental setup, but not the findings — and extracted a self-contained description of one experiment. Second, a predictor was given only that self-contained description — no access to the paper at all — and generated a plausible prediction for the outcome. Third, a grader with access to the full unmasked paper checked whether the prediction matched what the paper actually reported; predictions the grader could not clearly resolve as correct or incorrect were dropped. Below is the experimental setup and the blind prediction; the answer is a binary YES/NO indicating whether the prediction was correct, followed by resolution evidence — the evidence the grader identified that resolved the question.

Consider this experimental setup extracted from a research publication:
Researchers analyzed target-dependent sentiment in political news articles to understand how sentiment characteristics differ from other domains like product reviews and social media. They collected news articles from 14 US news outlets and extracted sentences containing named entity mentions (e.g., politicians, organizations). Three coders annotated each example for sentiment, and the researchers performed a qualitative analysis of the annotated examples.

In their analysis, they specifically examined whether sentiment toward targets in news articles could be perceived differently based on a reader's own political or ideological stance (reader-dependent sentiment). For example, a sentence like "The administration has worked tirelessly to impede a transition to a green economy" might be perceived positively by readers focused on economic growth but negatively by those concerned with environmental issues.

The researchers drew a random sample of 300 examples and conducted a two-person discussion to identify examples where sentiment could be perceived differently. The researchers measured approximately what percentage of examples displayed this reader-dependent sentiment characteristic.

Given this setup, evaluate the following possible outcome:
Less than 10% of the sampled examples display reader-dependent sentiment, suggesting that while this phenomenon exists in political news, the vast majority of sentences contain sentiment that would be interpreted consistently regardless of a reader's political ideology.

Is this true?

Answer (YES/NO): YES